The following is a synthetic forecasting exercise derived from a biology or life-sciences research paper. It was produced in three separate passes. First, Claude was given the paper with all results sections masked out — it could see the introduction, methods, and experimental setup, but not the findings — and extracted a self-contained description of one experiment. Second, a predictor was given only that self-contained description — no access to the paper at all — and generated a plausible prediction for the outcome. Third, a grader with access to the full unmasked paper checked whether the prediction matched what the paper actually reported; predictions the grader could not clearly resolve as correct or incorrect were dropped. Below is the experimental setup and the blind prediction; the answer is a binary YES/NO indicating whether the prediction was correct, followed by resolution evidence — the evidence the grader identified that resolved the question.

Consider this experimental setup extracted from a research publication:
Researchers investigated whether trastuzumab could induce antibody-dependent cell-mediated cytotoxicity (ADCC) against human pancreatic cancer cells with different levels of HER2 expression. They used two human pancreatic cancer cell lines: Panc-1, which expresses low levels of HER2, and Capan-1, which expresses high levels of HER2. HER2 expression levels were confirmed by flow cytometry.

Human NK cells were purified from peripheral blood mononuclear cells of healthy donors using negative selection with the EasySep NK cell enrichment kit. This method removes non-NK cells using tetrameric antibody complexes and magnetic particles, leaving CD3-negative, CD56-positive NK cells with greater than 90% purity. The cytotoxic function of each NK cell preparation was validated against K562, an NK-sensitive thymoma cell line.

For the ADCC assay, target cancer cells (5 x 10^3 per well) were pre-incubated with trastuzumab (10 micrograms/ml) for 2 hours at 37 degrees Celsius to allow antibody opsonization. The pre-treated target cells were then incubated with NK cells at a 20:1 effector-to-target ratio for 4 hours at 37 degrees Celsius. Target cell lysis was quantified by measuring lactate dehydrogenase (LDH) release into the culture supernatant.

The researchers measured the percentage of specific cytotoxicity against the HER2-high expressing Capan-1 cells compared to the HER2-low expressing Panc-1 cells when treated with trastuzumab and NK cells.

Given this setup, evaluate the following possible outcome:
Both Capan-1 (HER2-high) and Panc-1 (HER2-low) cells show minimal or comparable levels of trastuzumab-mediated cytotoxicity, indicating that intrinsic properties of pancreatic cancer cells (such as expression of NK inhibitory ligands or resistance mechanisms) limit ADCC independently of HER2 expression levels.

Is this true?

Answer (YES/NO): NO